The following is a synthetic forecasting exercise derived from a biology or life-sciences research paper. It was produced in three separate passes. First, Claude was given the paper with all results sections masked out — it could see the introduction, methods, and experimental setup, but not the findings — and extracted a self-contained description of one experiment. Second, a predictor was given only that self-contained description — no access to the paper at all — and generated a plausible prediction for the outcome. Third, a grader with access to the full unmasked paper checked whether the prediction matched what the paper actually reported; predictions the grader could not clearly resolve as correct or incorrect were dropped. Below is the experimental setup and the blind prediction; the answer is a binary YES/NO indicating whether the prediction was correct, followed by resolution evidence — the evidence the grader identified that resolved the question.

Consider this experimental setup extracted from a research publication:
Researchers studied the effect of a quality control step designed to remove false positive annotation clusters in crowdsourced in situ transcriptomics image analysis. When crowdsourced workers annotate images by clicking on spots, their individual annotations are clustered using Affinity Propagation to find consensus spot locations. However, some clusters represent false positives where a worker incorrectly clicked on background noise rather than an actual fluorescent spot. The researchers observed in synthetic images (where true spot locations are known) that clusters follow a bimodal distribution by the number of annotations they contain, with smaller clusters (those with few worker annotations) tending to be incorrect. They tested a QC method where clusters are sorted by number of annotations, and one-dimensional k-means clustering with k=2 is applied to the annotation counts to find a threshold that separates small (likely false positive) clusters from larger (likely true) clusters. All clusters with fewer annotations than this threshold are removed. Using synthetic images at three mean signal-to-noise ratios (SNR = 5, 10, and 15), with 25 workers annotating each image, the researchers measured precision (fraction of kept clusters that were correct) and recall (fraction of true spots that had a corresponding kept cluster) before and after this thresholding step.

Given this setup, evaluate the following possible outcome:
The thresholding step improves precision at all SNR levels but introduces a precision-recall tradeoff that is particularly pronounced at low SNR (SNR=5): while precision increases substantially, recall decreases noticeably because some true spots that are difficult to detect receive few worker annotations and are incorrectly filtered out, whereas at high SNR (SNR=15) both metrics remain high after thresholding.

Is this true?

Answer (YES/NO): YES